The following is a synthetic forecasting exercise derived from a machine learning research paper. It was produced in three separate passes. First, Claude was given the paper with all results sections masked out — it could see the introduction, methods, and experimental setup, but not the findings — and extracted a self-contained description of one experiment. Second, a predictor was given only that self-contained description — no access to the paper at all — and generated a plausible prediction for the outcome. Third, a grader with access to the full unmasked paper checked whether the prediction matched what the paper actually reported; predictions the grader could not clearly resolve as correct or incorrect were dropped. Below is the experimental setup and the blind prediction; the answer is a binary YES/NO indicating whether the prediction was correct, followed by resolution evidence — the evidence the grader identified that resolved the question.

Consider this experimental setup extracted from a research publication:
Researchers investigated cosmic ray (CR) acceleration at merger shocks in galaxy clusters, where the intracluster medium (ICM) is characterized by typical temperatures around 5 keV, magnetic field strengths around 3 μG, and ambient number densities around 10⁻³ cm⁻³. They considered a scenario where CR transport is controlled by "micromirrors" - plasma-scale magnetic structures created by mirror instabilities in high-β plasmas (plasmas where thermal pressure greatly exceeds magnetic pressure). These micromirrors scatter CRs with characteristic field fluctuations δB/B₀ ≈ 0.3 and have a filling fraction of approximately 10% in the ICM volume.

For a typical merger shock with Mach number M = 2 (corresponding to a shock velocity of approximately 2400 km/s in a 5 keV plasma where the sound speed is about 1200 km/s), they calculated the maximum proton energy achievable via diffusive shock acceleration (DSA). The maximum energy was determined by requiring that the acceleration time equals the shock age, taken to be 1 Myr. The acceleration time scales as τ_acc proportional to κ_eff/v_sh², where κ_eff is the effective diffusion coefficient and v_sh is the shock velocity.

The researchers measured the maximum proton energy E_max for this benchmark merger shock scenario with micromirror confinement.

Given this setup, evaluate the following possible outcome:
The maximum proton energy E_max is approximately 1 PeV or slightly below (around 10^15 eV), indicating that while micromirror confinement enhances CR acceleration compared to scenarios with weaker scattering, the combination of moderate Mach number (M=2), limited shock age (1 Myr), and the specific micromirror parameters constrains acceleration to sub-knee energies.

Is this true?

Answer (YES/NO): NO